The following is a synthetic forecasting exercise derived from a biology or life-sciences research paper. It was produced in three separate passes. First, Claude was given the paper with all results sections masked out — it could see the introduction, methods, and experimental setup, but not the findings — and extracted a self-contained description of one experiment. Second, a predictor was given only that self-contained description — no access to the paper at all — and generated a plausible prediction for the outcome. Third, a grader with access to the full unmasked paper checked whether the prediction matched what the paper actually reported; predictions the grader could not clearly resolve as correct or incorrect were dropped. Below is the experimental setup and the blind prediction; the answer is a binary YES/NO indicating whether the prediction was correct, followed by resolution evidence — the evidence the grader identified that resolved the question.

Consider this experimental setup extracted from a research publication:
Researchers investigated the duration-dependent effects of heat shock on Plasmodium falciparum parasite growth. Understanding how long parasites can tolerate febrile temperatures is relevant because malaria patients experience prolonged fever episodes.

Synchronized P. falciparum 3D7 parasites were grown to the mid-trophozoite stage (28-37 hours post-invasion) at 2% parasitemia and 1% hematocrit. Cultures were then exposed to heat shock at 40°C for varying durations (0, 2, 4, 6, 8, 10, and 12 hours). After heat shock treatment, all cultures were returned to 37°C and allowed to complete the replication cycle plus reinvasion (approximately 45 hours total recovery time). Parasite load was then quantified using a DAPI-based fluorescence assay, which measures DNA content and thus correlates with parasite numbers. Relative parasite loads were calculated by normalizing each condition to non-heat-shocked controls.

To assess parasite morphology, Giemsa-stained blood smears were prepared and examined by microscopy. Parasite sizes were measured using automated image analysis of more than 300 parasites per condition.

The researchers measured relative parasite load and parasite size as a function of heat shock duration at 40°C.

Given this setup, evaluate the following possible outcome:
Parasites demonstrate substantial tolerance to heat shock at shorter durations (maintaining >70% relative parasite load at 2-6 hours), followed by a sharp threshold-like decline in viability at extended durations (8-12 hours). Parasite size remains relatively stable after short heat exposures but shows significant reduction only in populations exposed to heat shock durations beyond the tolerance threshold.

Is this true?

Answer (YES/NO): NO